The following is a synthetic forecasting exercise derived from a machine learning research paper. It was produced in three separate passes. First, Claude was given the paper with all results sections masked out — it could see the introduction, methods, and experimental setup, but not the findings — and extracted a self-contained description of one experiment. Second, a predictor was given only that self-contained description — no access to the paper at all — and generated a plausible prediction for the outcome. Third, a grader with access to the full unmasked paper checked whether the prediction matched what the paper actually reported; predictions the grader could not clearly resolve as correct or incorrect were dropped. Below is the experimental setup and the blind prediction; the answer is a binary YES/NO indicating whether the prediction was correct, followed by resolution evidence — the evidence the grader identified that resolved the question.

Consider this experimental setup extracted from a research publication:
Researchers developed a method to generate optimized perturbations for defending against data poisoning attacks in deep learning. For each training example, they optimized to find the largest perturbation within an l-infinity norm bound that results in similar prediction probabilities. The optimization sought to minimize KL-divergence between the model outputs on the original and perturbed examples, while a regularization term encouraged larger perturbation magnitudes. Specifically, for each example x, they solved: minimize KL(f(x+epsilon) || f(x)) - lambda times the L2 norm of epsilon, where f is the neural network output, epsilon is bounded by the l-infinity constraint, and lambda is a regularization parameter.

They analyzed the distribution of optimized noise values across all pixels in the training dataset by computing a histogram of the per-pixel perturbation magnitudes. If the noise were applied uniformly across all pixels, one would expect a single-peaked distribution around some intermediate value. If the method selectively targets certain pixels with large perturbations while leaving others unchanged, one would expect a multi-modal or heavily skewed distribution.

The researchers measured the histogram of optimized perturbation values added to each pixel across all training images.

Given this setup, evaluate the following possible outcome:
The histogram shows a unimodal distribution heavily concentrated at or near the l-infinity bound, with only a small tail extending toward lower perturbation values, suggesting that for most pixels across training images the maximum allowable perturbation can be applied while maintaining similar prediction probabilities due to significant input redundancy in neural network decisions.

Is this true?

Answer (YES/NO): NO